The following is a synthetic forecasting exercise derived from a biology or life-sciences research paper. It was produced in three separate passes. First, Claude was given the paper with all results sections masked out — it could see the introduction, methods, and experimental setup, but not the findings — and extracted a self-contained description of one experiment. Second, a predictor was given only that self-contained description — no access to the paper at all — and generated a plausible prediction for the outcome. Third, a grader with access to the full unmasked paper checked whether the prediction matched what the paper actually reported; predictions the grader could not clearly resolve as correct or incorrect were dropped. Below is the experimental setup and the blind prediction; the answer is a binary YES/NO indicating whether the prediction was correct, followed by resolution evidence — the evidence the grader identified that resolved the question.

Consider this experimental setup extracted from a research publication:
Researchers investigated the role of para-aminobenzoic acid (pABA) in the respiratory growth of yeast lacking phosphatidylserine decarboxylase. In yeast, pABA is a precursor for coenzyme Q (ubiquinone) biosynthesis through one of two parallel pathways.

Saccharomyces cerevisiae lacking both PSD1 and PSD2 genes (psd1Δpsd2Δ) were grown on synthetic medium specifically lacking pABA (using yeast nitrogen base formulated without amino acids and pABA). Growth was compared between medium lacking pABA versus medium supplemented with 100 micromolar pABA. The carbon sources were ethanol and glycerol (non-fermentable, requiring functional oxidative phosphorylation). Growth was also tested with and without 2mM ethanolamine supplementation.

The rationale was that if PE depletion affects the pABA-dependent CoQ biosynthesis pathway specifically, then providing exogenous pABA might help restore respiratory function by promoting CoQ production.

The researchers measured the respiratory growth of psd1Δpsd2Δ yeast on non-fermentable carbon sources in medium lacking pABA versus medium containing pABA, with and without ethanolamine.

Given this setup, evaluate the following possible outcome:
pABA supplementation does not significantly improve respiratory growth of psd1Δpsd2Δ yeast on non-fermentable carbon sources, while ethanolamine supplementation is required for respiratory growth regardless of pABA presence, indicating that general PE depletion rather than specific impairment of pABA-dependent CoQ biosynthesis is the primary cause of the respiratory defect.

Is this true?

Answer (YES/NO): YES